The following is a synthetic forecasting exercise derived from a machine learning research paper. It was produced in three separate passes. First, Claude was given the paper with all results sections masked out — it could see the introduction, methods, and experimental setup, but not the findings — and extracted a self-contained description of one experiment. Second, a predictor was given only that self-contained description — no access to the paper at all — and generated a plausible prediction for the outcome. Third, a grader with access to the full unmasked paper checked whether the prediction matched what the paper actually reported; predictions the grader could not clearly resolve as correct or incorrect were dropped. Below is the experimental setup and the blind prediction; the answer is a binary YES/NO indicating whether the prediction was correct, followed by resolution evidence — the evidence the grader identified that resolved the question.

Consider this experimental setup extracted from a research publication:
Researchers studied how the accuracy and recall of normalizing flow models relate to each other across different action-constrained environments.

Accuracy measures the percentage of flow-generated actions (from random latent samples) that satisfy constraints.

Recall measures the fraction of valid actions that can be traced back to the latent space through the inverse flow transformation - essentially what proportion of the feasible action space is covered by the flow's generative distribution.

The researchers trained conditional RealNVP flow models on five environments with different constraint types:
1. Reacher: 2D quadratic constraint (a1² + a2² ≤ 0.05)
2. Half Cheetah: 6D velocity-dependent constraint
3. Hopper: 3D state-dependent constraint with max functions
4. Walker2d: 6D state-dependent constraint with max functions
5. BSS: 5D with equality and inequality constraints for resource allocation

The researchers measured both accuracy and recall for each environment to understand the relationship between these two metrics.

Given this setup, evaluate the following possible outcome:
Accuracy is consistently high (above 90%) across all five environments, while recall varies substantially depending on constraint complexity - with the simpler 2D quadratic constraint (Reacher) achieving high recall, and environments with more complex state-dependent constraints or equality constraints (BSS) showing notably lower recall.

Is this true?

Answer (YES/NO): NO